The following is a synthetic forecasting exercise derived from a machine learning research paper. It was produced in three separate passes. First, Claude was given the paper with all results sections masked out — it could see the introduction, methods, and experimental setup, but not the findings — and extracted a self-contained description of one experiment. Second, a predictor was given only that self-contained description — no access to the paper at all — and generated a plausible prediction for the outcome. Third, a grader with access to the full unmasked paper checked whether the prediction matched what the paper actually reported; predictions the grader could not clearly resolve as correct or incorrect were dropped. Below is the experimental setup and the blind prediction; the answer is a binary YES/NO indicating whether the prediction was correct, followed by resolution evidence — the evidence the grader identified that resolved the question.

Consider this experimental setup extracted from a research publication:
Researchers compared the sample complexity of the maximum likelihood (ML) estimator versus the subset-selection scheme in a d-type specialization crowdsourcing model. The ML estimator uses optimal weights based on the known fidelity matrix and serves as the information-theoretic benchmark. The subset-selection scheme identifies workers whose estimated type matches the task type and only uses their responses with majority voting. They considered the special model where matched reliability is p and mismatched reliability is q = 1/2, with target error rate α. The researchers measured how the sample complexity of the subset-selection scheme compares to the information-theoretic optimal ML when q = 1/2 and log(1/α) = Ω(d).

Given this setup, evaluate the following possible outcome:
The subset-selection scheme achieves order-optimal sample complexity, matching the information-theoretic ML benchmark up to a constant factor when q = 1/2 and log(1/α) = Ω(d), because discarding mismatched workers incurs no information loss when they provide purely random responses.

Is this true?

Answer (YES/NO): YES